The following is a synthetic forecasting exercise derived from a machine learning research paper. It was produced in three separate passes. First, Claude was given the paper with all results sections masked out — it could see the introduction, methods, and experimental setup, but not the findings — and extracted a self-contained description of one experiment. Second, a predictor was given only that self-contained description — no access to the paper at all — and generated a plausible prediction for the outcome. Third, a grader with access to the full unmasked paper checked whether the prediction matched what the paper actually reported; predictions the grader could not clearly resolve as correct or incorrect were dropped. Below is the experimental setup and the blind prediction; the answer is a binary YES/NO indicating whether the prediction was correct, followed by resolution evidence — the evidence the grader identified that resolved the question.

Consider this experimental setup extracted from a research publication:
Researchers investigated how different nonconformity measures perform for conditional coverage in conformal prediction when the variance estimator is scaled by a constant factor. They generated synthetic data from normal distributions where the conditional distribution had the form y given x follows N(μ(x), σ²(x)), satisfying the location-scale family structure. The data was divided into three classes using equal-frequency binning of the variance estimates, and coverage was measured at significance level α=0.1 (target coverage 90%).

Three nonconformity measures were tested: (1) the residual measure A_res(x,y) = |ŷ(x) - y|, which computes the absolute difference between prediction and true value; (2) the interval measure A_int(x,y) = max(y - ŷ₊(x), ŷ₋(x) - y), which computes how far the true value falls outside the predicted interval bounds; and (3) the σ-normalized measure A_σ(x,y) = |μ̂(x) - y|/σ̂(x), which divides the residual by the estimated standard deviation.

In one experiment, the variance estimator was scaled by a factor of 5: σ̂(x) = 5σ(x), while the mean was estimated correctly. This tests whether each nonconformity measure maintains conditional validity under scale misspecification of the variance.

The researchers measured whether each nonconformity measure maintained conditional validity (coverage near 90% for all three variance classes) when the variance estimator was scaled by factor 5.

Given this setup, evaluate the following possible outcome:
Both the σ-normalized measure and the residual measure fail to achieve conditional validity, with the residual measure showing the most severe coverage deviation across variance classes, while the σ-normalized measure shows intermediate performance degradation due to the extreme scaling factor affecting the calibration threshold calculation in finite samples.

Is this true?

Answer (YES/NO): NO